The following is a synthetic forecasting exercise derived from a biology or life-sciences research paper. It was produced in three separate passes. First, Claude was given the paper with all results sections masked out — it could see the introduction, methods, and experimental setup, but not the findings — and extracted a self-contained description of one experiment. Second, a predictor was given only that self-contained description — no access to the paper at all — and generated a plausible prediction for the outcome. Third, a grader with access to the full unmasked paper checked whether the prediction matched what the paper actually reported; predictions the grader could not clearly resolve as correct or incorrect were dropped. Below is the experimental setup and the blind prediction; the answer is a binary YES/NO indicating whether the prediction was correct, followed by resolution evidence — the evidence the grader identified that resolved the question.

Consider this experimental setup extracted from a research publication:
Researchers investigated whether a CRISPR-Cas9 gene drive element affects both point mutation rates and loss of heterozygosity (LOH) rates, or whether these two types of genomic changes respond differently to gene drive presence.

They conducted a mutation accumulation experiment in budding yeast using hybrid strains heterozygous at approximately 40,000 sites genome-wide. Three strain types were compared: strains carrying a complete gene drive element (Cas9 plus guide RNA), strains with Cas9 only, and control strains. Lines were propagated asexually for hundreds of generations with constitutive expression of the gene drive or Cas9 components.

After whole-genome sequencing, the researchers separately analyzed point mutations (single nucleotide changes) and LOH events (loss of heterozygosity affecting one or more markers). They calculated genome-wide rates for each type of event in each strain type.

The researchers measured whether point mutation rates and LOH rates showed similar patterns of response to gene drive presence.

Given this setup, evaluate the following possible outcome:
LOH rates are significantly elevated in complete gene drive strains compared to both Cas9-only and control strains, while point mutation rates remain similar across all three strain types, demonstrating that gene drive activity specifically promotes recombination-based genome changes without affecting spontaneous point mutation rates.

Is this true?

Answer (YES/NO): NO